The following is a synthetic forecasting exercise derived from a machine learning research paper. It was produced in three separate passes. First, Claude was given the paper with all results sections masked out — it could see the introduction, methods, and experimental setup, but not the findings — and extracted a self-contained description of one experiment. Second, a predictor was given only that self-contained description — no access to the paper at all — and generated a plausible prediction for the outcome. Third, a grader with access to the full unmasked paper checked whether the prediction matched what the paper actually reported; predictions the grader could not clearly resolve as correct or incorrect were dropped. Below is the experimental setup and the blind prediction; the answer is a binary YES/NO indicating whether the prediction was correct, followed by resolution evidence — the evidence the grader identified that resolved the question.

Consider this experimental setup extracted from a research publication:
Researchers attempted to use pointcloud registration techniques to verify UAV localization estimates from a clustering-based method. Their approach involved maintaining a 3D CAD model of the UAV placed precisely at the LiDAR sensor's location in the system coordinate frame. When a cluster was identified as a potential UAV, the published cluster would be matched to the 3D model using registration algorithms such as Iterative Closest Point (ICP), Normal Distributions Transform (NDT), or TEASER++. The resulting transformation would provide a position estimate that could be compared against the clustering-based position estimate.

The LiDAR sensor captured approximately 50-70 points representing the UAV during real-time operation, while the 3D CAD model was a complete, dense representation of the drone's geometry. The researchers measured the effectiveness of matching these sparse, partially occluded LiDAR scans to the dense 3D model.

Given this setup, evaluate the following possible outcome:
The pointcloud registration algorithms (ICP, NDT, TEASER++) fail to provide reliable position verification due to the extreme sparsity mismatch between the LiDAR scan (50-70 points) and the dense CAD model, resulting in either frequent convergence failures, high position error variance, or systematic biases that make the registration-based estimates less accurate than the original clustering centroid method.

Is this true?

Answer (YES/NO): YES